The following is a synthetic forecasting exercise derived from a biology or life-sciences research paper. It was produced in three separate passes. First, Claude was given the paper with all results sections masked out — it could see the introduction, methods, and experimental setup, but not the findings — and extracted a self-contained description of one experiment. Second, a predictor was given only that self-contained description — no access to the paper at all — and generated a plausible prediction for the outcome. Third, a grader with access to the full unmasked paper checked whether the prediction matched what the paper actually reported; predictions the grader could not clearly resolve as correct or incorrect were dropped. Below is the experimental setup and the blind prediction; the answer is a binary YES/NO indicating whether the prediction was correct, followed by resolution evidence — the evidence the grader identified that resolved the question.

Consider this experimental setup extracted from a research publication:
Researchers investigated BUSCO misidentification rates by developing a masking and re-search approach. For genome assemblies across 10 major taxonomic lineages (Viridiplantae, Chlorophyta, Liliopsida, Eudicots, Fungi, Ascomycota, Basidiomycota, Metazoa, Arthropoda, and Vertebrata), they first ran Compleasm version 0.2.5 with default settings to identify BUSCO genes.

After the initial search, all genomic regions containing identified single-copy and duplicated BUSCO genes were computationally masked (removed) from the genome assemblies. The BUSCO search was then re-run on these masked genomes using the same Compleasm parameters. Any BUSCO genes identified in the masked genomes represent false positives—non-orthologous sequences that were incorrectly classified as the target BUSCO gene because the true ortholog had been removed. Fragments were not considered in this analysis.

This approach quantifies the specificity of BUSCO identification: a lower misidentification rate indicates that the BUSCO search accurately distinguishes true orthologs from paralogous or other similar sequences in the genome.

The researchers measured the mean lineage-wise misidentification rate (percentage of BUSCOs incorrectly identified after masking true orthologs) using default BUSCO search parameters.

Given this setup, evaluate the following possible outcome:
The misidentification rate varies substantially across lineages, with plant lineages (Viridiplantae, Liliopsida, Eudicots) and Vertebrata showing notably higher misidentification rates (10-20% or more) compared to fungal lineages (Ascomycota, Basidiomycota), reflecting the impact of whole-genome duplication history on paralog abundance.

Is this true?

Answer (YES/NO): YES